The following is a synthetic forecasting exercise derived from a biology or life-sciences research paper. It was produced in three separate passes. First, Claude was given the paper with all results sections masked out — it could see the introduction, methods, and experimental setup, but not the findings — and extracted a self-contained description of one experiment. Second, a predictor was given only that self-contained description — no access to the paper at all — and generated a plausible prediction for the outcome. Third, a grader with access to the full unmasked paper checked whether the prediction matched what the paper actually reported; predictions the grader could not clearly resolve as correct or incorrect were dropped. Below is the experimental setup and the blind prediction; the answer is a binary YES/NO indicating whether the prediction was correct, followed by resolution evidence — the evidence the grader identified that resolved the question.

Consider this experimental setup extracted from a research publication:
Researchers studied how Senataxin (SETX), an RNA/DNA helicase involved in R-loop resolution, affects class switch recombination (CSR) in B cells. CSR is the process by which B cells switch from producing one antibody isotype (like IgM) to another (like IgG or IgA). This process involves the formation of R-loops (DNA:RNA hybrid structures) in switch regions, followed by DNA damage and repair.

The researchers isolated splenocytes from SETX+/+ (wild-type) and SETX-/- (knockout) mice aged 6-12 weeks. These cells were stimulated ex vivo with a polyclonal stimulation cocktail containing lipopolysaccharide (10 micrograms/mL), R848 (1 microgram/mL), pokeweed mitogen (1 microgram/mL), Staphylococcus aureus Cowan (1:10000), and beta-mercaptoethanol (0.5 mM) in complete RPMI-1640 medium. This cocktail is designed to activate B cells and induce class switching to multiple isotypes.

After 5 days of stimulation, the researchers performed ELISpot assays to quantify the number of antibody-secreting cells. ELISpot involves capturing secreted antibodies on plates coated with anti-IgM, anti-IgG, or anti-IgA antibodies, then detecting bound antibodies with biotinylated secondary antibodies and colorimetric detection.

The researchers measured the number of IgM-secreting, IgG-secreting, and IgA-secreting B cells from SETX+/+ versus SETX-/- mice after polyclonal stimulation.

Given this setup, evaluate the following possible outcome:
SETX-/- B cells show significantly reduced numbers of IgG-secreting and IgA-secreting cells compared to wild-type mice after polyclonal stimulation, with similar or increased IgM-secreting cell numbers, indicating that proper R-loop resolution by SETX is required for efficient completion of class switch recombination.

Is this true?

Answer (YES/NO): NO